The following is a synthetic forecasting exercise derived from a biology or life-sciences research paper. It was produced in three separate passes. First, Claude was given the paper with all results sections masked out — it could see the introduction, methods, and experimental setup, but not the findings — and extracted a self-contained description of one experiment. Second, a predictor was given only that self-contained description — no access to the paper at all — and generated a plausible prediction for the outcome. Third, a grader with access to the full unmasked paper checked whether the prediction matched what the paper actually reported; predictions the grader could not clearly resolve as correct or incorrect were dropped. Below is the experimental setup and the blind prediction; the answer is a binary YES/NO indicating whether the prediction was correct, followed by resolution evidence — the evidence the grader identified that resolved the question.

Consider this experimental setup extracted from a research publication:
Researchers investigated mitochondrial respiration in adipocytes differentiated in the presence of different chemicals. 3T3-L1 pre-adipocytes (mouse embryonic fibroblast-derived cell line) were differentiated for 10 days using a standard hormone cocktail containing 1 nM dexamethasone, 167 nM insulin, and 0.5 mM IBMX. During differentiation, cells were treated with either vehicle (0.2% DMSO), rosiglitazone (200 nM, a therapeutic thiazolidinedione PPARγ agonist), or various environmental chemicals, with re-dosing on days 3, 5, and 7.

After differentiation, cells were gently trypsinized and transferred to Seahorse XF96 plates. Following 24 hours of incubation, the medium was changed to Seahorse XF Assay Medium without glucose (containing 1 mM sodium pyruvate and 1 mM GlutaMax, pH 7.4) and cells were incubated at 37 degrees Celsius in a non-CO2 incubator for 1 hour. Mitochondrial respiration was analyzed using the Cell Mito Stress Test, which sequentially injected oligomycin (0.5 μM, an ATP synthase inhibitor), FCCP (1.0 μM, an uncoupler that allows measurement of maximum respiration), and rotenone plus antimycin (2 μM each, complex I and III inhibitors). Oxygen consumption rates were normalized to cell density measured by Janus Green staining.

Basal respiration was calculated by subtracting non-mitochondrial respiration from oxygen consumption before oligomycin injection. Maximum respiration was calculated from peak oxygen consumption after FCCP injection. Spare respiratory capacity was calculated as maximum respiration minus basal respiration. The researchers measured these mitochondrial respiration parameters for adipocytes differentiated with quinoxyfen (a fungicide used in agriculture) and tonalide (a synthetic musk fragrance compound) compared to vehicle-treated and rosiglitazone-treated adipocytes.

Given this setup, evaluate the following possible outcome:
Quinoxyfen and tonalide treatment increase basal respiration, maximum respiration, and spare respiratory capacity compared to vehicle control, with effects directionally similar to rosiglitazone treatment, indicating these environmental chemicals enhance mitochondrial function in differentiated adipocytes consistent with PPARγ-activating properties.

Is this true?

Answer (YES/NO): NO